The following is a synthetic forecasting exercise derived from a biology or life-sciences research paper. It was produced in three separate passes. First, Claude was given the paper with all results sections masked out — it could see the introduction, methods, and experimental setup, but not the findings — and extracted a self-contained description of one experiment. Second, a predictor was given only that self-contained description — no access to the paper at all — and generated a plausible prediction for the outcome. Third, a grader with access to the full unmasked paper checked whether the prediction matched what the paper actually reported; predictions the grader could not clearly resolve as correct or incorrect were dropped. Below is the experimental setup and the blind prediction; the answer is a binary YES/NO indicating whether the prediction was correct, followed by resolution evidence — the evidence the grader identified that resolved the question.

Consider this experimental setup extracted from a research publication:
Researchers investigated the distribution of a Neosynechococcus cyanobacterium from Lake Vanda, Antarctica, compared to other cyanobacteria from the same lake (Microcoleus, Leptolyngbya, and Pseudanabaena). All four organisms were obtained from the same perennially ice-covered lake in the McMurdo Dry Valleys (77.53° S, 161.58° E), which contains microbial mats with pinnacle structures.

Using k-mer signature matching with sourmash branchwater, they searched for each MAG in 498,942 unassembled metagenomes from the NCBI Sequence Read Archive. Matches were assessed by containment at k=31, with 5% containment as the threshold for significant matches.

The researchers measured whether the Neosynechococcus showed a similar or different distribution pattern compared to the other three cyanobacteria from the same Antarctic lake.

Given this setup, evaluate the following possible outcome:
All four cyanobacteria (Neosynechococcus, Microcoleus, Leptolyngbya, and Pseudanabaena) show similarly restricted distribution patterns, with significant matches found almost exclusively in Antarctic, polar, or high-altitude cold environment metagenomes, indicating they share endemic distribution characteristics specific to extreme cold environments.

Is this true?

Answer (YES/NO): NO